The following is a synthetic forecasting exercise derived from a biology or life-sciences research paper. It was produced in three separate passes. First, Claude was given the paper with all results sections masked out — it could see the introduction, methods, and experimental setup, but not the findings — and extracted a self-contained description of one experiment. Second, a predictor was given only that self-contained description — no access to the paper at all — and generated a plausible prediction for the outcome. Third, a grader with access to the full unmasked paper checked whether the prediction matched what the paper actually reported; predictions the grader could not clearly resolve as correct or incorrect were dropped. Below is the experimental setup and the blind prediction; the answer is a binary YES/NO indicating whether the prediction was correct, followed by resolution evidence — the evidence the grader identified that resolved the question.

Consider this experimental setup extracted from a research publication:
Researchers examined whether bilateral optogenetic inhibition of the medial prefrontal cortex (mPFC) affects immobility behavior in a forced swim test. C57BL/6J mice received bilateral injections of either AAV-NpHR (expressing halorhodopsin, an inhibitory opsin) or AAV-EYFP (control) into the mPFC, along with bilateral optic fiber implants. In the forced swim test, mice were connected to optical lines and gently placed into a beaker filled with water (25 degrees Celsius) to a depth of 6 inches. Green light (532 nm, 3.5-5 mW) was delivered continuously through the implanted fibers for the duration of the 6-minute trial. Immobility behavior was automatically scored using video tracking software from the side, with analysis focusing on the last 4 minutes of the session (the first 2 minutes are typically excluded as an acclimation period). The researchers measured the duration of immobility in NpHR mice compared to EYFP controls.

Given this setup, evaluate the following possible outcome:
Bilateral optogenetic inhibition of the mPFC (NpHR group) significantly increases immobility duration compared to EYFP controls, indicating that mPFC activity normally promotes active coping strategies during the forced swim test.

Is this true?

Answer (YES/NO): NO